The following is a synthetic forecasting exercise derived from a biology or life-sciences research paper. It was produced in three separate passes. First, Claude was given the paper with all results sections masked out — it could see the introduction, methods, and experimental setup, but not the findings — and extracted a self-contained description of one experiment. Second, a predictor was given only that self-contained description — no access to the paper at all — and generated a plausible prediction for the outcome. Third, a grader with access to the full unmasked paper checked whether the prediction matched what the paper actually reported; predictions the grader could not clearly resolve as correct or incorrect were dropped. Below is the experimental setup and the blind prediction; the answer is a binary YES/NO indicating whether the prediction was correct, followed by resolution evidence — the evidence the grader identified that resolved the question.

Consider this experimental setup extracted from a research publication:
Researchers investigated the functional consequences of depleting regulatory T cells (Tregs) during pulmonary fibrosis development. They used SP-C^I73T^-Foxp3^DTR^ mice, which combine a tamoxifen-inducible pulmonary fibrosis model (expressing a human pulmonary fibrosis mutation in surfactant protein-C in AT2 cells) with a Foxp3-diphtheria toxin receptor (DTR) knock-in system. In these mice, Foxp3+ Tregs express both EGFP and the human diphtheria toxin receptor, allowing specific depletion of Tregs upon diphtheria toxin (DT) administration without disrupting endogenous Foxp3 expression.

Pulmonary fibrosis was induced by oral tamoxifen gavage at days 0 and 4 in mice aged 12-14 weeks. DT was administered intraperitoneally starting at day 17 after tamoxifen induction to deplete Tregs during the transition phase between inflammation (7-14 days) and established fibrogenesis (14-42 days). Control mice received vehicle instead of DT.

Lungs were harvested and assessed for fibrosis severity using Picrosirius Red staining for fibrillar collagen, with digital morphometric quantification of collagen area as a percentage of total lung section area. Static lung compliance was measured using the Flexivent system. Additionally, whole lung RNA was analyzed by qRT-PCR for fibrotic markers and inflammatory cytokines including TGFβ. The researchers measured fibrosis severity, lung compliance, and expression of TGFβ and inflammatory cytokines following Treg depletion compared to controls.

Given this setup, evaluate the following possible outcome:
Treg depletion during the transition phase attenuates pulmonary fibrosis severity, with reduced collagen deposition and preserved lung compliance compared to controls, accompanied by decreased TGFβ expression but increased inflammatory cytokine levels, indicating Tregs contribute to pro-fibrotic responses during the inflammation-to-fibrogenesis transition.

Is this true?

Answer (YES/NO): NO